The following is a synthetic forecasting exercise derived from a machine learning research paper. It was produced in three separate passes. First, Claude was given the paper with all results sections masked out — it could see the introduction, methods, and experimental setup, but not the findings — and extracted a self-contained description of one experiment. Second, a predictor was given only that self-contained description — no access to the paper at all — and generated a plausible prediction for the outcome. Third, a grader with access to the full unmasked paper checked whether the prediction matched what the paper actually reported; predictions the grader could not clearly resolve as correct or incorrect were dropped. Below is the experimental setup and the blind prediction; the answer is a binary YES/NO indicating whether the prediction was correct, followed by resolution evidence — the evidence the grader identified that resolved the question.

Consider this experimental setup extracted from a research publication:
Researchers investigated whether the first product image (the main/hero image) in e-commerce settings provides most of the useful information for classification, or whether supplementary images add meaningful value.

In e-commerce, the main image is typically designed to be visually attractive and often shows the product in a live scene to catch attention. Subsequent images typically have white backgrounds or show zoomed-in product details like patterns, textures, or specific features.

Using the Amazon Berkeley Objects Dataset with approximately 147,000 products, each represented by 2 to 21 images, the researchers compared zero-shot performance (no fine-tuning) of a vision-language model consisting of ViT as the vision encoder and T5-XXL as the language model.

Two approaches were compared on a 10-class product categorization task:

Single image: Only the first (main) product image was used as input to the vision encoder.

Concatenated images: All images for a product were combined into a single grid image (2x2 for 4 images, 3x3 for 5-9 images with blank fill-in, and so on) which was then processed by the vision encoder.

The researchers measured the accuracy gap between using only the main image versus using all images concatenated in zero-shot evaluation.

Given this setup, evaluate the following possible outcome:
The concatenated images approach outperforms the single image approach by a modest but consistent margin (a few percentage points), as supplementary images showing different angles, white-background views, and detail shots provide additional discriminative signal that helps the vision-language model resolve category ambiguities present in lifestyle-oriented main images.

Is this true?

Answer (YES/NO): NO